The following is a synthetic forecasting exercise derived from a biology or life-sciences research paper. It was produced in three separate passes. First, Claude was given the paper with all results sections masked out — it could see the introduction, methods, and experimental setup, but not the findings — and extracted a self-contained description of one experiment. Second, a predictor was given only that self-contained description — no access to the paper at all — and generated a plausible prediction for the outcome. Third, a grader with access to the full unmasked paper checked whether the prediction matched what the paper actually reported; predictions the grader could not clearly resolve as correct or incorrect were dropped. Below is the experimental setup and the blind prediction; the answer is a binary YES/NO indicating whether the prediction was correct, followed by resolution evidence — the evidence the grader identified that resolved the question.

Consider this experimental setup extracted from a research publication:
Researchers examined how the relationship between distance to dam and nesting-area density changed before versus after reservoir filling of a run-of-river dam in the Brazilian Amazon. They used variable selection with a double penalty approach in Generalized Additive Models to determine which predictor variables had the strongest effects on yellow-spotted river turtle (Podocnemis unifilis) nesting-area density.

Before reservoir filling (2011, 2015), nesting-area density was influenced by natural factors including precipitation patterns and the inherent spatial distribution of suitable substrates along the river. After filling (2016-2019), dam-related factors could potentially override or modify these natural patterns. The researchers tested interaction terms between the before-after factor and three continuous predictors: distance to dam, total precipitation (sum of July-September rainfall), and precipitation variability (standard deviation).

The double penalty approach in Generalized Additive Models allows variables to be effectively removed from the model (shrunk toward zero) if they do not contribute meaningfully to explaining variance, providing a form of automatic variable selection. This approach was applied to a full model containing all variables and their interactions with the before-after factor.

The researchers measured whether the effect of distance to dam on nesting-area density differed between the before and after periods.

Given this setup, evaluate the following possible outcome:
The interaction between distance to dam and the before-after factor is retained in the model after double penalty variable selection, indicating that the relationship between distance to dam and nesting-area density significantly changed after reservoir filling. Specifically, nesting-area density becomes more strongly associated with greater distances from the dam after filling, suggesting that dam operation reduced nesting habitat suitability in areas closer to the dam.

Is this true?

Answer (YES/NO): YES